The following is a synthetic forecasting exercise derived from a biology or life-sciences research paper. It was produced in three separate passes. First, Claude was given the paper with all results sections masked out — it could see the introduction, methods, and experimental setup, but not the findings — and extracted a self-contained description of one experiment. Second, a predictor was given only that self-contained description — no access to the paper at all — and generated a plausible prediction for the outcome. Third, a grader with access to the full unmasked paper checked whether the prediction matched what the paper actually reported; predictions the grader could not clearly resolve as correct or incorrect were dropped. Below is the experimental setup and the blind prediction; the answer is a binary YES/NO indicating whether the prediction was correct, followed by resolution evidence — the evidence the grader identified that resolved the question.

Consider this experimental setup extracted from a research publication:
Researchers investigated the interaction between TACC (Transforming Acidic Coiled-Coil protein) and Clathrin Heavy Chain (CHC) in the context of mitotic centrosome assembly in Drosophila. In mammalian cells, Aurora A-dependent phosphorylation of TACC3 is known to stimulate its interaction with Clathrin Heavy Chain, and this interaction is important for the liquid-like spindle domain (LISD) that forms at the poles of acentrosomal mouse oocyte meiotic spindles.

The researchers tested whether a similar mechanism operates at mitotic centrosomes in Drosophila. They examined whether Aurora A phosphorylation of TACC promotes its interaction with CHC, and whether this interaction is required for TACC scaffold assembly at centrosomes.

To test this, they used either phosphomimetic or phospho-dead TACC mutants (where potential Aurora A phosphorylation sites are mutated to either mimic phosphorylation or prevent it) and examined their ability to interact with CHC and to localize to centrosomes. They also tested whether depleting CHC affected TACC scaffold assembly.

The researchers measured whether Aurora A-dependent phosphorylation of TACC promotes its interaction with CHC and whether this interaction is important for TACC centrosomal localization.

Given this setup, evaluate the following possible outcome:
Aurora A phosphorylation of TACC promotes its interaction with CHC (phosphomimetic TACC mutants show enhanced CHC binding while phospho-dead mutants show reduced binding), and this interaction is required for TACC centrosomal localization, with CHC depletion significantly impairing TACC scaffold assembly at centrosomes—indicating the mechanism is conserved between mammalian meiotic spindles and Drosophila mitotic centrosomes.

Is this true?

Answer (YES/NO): NO